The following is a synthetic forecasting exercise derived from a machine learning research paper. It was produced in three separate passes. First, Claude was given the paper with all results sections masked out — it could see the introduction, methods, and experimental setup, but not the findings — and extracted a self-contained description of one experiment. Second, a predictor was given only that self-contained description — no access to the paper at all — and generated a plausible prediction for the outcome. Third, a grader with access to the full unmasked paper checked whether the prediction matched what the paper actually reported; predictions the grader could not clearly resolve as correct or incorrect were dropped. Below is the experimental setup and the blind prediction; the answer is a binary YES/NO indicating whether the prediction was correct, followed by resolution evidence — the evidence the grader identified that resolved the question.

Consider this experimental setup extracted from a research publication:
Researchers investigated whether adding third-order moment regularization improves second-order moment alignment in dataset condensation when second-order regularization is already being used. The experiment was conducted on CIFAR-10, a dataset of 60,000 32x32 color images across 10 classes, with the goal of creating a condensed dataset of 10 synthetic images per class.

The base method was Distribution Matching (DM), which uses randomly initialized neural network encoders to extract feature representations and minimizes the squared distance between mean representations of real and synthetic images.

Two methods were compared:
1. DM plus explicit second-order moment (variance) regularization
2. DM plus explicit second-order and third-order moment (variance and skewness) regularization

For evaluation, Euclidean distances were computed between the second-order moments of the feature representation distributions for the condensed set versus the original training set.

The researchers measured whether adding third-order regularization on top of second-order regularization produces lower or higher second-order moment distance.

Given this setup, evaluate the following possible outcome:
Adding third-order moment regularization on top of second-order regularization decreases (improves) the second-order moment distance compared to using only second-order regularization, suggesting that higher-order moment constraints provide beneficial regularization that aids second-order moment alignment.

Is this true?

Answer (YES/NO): YES